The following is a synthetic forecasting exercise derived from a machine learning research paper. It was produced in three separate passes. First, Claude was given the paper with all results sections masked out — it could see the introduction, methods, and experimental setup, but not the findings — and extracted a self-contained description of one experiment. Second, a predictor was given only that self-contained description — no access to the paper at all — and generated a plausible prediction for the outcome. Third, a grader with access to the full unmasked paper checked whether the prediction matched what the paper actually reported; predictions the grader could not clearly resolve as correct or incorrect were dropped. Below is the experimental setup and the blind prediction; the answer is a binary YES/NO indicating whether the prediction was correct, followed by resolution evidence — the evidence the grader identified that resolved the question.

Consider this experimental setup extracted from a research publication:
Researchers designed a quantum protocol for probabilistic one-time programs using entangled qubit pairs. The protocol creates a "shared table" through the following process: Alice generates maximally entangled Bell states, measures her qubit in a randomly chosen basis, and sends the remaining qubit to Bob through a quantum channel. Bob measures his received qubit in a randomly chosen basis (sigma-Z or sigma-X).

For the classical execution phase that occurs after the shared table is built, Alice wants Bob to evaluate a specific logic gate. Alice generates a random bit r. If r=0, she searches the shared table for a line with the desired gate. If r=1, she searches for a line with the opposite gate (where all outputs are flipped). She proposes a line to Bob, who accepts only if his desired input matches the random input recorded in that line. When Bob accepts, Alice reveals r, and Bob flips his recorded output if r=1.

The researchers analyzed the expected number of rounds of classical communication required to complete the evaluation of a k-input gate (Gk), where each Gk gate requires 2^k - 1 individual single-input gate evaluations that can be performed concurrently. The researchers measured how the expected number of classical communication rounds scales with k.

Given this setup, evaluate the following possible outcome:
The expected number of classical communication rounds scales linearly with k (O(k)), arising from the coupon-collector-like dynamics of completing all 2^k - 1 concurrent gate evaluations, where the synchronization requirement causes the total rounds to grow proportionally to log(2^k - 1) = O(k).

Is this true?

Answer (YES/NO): YES